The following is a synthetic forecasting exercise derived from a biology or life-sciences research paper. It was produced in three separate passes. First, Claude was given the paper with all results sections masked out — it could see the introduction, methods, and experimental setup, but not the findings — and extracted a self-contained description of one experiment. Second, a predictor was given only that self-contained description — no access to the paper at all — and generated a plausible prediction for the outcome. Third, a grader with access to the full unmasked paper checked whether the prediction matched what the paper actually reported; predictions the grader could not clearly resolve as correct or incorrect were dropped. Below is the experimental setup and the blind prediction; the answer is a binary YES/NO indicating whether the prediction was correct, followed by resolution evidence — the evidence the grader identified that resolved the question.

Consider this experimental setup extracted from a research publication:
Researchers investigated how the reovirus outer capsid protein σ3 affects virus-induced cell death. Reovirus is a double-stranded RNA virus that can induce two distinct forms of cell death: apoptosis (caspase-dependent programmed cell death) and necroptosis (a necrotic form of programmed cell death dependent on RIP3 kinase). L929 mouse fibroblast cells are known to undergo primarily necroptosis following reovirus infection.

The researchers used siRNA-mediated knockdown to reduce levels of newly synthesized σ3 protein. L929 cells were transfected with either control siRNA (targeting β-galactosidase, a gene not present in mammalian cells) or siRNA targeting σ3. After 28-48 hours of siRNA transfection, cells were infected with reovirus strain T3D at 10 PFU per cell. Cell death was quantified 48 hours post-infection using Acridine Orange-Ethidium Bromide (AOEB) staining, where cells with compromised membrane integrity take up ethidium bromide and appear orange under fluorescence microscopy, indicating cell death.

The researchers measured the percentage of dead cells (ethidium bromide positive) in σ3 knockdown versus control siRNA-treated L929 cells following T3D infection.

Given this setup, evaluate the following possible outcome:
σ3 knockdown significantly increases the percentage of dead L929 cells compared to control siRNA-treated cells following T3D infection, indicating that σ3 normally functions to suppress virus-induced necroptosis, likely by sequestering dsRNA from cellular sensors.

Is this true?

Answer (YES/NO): NO